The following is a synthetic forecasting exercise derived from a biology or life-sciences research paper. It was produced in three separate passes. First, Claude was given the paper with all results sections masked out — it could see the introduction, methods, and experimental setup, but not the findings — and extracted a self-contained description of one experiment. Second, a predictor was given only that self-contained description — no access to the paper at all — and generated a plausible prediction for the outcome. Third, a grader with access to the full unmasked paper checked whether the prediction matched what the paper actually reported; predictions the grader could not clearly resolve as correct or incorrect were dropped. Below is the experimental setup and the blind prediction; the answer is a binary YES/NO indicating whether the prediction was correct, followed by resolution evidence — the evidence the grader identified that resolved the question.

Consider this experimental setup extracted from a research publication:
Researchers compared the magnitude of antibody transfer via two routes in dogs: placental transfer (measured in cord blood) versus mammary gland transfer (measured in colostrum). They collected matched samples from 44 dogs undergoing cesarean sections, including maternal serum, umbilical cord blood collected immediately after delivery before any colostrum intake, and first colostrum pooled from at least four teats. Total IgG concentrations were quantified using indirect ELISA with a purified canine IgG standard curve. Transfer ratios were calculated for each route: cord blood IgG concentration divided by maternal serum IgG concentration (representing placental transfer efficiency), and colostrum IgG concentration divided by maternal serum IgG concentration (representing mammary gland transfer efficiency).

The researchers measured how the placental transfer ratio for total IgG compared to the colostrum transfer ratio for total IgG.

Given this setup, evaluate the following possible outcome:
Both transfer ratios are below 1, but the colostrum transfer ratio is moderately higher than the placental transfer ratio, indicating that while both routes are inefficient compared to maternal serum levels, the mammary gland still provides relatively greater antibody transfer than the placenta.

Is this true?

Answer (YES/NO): NO